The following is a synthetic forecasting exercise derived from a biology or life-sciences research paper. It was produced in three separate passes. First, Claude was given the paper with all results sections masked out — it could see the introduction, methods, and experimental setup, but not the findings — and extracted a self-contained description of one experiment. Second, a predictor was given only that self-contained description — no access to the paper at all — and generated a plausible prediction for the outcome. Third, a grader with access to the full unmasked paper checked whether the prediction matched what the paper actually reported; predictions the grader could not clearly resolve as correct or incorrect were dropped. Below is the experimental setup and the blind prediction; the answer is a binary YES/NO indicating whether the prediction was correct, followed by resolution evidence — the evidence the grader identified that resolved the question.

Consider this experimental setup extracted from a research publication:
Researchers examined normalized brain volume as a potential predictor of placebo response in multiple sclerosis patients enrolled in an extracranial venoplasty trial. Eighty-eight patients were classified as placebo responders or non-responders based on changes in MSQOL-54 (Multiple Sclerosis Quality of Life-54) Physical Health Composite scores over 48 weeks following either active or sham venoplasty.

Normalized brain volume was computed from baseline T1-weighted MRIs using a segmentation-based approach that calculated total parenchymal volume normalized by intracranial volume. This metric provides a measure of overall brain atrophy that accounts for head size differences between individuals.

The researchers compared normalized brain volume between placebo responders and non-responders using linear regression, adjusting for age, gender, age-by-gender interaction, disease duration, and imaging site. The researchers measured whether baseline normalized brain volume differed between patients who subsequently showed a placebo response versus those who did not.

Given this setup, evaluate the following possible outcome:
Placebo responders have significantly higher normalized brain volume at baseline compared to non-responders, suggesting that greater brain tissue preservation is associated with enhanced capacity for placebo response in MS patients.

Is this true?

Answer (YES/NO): NO